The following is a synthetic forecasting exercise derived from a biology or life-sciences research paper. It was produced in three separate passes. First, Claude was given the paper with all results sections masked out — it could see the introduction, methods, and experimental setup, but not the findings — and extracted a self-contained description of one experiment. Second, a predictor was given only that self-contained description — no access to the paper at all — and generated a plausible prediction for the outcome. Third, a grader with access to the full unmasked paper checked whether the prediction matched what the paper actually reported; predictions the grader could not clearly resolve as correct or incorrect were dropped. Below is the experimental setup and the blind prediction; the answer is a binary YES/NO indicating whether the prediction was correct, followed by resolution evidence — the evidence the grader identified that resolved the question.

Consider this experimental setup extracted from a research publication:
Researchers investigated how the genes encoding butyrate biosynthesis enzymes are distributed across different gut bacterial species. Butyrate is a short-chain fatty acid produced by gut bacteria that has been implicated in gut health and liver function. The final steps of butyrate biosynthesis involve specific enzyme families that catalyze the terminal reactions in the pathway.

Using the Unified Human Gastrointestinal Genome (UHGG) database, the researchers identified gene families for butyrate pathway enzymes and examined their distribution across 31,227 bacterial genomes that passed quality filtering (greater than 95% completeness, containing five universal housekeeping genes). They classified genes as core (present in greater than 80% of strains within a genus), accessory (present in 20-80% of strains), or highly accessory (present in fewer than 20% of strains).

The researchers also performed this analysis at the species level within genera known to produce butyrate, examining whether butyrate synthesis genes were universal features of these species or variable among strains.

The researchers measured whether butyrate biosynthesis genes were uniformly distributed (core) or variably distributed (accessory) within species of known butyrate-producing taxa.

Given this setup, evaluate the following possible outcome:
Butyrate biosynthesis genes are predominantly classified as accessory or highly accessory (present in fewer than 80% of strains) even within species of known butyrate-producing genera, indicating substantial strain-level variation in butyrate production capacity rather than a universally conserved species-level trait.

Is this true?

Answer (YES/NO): NO